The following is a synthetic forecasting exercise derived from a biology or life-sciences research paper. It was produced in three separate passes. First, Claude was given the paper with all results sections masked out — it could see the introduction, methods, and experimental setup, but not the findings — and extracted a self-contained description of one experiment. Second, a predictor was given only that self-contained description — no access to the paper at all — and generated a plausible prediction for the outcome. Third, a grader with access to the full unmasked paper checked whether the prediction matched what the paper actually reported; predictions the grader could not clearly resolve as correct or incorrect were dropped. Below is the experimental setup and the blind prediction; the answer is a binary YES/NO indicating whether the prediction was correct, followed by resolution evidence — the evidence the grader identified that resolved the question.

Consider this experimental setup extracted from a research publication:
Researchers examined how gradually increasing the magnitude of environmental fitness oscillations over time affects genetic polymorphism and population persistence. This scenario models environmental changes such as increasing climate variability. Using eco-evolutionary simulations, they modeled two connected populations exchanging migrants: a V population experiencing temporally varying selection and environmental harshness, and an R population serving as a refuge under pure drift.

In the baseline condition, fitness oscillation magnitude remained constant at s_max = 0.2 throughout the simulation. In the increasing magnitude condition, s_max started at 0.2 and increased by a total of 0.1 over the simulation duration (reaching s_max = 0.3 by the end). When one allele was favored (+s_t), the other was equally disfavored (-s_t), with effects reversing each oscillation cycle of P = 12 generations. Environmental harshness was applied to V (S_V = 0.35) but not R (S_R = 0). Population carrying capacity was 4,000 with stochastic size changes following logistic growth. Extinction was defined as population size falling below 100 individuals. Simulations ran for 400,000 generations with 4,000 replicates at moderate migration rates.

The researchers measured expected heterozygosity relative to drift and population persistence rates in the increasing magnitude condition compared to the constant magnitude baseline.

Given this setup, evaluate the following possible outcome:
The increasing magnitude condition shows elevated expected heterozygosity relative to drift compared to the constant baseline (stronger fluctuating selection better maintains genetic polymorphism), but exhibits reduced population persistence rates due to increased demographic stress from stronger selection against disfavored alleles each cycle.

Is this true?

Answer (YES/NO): NO